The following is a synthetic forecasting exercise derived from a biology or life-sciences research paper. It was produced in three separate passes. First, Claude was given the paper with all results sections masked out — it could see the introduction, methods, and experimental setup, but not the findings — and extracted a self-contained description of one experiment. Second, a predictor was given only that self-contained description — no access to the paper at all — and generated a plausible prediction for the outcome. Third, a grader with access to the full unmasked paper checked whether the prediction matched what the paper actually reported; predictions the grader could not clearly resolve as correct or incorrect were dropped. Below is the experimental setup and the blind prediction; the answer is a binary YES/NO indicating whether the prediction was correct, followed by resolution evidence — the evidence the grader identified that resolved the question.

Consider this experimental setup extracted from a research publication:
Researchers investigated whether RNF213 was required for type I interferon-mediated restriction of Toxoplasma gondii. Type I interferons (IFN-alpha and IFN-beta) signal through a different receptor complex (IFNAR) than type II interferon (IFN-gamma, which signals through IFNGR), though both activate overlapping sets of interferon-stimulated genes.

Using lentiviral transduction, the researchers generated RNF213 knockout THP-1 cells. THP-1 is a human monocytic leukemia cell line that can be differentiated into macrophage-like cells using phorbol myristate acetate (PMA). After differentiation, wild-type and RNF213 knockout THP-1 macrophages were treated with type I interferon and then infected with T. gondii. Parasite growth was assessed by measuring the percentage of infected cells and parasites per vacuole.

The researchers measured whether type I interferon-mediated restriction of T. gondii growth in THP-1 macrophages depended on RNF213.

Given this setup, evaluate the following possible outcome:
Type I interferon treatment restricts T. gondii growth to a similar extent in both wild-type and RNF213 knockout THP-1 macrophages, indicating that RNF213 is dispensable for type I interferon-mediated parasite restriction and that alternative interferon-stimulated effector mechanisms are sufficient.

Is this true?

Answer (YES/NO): NO